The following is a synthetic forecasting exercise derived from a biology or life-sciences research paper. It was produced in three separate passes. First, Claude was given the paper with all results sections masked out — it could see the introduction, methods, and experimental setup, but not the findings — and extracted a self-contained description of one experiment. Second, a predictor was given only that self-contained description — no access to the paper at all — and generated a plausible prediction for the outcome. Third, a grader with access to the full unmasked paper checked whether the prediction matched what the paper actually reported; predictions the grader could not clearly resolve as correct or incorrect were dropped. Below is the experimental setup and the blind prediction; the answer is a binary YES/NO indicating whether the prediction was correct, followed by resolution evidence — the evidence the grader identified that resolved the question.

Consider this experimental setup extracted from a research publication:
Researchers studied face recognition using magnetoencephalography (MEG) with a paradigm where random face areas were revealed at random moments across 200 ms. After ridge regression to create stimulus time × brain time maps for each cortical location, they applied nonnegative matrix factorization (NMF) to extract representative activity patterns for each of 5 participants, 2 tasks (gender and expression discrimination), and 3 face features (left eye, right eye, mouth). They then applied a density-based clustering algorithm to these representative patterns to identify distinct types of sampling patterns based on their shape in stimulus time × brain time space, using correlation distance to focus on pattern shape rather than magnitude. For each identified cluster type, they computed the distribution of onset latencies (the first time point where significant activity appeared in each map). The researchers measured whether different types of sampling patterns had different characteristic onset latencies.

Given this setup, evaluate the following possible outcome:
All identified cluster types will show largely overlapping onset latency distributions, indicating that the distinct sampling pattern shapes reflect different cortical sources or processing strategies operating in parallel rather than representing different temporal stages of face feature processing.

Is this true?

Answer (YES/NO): NO